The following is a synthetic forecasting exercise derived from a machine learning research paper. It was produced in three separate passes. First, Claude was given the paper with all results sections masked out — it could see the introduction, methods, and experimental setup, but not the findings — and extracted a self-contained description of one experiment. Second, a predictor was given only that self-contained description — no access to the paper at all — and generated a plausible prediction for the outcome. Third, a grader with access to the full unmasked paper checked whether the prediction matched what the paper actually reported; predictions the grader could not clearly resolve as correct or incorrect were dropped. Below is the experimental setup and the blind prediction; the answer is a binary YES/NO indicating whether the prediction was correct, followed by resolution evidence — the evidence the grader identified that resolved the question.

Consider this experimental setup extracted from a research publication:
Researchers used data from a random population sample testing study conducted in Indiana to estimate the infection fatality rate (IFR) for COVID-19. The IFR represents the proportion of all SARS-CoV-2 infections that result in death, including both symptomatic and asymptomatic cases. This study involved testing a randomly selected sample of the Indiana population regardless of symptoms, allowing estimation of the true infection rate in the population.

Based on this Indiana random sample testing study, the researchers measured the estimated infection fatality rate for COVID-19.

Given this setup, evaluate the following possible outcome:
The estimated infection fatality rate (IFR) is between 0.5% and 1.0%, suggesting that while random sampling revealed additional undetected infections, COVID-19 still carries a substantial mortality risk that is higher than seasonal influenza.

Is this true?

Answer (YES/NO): YES